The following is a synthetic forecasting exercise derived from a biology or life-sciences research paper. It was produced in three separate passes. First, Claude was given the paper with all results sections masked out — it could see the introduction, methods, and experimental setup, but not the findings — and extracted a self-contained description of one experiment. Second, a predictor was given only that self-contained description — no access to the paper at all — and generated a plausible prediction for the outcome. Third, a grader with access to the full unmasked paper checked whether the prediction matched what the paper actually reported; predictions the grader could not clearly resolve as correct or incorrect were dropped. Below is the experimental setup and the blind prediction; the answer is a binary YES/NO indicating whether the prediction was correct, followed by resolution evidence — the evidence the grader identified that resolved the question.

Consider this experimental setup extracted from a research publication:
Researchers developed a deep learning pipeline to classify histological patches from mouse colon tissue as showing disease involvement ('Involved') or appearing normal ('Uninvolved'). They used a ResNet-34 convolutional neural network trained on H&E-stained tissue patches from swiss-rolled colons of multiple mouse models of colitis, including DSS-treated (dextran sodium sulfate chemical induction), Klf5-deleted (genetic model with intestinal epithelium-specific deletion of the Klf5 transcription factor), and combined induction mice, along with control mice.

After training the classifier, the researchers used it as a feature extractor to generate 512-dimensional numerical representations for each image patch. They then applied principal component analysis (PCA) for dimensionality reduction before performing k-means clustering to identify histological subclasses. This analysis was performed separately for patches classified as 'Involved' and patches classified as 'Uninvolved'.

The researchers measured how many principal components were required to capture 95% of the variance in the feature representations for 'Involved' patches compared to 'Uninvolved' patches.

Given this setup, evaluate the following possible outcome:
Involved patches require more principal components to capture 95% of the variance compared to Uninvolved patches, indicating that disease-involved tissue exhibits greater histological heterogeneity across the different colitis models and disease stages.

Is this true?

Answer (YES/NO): NO